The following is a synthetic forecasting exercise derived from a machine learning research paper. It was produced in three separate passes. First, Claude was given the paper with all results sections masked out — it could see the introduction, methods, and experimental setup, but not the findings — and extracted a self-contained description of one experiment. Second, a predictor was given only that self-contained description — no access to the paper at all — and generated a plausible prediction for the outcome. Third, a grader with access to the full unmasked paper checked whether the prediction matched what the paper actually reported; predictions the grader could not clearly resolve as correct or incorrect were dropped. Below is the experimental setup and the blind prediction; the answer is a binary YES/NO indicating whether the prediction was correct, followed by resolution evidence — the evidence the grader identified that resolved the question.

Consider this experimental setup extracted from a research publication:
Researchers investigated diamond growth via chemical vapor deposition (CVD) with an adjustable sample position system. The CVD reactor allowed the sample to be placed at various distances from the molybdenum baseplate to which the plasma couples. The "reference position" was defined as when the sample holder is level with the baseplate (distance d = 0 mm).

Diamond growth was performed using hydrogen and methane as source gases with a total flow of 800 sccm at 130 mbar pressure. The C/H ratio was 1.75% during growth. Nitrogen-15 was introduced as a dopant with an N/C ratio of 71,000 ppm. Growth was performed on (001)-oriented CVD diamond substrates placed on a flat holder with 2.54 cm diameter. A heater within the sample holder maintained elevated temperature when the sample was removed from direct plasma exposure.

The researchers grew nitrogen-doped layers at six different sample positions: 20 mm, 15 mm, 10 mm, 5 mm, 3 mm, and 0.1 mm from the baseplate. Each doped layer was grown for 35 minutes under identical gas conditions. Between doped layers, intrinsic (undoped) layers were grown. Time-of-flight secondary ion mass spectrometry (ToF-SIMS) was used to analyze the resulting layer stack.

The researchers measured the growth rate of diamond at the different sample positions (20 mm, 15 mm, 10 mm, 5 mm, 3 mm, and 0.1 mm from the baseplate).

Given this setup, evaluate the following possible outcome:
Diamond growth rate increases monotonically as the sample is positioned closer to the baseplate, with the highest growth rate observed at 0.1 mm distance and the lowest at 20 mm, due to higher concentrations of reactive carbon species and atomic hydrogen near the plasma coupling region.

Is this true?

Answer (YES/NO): YES